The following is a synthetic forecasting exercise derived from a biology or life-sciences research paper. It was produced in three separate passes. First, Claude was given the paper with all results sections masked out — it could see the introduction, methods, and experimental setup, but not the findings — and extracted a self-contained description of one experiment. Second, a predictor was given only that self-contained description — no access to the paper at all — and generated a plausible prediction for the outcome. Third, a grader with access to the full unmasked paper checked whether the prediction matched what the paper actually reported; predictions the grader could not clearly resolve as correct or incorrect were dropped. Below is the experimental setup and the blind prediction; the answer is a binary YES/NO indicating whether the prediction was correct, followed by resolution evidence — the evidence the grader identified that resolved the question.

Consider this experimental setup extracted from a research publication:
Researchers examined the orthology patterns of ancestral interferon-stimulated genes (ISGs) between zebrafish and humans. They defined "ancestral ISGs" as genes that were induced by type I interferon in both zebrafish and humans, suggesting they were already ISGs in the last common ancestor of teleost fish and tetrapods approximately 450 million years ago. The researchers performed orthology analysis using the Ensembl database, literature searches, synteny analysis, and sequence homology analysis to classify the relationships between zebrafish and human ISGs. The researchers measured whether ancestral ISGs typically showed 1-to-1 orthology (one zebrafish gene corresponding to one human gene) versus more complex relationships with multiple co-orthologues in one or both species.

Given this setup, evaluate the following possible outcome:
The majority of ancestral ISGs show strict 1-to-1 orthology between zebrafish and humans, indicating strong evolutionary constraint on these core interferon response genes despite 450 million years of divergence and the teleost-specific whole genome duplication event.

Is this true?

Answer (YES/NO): NO